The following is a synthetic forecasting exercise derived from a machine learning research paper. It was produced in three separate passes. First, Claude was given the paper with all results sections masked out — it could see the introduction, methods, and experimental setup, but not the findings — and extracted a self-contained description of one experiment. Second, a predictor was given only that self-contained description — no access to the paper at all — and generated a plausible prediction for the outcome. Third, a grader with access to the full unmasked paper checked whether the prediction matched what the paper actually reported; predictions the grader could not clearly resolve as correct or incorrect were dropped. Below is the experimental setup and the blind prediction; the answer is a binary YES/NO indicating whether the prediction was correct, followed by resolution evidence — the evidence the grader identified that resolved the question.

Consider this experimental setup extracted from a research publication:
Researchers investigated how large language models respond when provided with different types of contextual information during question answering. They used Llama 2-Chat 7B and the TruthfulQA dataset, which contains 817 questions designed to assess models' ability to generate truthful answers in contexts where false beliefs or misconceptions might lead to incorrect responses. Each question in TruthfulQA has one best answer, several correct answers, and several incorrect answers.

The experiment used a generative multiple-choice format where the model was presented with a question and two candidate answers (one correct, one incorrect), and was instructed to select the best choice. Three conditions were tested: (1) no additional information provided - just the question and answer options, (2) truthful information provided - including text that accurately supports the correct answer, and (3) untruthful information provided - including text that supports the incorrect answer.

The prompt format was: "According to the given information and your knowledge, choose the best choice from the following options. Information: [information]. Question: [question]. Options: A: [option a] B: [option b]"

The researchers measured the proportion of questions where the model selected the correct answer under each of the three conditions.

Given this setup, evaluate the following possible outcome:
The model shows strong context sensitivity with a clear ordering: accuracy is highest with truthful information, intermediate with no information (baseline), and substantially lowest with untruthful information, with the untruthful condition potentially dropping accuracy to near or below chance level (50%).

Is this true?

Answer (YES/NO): YES